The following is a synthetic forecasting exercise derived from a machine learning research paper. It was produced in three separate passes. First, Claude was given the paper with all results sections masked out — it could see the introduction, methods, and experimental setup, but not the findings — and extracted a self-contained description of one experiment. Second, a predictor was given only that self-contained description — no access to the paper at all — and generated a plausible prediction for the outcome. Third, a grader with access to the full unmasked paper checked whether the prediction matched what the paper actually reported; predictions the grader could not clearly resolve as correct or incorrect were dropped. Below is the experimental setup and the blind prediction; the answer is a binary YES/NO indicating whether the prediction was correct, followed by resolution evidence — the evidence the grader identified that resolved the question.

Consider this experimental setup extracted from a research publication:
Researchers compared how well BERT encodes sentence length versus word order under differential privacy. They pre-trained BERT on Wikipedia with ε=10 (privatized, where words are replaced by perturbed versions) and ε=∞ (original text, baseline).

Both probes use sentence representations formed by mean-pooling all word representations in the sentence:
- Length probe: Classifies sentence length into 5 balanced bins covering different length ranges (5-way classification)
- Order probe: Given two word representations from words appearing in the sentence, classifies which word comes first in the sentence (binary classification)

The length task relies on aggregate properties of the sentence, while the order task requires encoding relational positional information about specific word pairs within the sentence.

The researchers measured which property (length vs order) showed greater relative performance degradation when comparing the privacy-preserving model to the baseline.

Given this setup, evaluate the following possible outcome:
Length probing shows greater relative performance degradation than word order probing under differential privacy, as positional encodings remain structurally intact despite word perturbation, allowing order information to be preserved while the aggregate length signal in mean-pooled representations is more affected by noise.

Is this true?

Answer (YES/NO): YES